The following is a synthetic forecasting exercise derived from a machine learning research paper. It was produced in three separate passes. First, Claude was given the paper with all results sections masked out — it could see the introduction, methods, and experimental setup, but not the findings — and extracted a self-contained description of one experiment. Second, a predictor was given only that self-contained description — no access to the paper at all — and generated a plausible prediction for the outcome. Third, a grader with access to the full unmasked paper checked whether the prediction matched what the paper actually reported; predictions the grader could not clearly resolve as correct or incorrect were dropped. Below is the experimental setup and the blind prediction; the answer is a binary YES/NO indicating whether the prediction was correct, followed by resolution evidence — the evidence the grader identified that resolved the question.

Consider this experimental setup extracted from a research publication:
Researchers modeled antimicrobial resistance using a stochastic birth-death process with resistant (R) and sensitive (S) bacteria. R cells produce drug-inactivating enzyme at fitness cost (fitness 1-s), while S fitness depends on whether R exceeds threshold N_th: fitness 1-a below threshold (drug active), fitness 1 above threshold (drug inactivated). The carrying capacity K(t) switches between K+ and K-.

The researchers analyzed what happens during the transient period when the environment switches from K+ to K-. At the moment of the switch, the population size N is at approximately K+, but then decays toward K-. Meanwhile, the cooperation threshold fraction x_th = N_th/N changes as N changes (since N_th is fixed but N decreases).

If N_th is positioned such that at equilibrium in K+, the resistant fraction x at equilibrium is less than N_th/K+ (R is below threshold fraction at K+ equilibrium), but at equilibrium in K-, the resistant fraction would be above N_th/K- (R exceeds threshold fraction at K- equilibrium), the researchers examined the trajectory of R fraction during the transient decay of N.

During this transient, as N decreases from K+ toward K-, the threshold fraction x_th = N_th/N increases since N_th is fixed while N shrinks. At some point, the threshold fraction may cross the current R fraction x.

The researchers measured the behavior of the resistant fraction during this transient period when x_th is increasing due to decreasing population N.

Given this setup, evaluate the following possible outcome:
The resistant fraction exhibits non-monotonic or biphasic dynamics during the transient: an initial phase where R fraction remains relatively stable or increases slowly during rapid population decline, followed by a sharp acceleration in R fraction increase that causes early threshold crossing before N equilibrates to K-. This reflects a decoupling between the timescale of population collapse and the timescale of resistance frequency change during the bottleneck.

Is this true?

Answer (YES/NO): NO